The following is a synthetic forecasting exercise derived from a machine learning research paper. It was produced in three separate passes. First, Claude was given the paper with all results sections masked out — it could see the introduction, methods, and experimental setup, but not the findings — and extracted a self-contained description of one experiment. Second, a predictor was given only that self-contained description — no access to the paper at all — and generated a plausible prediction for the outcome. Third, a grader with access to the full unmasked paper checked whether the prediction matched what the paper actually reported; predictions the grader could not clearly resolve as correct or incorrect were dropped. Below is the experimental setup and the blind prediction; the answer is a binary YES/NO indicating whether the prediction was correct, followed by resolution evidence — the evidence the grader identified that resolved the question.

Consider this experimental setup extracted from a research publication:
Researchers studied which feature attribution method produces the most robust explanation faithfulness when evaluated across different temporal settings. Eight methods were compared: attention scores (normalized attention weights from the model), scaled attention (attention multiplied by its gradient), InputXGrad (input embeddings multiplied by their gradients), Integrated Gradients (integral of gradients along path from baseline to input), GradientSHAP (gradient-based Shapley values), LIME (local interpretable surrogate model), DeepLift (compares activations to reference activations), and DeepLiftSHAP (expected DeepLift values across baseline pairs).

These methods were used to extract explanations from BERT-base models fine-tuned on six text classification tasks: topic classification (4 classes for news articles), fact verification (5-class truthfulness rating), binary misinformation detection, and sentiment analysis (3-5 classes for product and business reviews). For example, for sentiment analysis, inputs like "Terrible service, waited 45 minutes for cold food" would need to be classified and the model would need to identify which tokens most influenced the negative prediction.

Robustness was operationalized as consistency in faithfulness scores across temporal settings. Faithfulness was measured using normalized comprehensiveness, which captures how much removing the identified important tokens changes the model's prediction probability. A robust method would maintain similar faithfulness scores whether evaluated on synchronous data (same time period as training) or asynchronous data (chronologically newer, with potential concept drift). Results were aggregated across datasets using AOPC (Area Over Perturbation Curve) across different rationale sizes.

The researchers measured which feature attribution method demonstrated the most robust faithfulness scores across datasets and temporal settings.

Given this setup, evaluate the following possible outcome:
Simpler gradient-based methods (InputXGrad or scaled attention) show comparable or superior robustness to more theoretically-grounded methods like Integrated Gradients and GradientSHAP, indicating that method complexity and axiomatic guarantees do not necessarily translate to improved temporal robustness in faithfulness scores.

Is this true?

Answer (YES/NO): YES